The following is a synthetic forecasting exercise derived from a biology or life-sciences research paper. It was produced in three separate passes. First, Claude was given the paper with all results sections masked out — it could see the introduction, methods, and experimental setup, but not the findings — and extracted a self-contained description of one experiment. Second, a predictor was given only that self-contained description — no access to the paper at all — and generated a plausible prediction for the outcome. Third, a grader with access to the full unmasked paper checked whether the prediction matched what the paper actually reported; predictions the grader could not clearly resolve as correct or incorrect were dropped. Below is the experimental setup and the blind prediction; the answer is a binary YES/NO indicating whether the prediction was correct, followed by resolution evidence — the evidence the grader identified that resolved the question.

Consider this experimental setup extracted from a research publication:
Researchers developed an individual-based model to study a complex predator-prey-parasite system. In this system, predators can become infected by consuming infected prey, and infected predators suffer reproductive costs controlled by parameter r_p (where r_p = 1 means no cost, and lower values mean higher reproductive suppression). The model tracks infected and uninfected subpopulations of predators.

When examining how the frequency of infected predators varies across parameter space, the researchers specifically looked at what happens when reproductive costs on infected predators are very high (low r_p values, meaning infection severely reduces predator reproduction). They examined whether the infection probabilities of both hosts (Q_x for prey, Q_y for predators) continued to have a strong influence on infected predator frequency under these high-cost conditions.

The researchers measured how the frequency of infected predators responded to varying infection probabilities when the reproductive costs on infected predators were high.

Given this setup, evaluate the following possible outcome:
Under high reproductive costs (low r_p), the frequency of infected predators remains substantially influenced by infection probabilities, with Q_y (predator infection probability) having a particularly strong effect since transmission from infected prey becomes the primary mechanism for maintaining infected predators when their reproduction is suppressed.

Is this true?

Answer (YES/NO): NO